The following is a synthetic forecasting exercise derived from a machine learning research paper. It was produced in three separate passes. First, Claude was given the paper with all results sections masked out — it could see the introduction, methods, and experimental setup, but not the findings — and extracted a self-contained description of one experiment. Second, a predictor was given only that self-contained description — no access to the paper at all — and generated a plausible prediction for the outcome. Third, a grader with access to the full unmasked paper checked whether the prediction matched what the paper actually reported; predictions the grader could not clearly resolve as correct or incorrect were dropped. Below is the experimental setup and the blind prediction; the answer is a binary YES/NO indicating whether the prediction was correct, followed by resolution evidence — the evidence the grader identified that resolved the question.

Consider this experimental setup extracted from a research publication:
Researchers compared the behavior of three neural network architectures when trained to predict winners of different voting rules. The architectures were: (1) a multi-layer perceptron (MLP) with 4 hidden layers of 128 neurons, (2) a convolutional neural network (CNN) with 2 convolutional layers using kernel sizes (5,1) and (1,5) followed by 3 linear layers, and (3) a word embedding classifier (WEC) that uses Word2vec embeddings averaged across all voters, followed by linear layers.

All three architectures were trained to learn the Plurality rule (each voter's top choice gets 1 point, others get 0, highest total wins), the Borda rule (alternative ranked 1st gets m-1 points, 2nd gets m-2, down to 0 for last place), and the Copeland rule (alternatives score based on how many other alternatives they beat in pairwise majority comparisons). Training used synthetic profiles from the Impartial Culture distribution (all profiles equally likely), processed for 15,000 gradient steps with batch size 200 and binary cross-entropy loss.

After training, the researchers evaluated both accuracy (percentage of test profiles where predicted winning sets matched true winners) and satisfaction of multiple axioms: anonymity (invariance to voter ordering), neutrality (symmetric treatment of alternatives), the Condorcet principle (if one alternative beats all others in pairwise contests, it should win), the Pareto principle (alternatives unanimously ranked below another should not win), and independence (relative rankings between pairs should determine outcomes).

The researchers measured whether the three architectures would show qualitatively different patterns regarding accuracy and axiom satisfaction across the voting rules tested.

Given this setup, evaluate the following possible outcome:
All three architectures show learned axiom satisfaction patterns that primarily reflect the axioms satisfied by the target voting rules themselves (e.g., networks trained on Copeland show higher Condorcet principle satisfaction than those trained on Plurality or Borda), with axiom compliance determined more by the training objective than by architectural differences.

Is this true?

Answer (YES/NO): NO